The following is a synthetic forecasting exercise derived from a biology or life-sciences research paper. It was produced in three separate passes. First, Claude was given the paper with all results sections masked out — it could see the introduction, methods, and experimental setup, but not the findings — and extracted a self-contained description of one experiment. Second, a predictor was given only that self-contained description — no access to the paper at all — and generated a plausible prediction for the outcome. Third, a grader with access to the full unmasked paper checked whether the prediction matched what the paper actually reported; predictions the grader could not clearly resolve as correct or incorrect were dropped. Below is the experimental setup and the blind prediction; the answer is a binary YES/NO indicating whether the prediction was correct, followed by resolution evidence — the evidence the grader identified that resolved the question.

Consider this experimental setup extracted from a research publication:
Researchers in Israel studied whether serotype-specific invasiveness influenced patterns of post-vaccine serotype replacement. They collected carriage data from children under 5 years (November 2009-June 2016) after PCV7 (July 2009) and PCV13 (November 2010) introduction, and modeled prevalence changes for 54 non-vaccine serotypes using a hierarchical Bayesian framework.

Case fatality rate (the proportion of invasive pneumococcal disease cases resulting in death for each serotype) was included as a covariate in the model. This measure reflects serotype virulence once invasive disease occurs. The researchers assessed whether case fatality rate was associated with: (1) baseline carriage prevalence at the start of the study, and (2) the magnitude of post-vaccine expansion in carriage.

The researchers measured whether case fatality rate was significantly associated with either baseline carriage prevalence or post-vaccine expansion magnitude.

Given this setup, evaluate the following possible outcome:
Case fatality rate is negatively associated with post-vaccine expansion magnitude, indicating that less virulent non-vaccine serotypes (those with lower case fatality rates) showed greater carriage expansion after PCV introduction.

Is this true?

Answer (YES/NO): NO